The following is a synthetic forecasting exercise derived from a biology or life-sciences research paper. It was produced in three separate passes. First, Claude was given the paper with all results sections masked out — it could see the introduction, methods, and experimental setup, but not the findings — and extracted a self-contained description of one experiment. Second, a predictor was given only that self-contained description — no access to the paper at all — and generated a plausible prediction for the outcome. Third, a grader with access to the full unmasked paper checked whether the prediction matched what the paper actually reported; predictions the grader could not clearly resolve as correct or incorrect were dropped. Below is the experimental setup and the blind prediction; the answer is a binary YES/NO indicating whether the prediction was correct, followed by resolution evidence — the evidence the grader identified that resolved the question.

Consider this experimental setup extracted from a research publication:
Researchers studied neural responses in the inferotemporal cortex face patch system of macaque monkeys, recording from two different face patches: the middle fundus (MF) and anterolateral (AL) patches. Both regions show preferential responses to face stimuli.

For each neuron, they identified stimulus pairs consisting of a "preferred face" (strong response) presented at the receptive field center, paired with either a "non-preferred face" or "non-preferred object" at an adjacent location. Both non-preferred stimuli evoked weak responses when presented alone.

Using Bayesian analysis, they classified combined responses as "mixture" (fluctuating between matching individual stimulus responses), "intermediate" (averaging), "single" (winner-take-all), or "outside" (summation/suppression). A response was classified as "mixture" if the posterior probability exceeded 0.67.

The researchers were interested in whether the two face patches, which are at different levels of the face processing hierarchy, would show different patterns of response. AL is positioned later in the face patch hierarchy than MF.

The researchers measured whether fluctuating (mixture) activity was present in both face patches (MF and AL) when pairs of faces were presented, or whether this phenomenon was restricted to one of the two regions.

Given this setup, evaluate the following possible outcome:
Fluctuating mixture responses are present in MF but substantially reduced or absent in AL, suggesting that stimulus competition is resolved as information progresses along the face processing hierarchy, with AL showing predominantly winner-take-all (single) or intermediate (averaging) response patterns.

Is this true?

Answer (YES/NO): NO